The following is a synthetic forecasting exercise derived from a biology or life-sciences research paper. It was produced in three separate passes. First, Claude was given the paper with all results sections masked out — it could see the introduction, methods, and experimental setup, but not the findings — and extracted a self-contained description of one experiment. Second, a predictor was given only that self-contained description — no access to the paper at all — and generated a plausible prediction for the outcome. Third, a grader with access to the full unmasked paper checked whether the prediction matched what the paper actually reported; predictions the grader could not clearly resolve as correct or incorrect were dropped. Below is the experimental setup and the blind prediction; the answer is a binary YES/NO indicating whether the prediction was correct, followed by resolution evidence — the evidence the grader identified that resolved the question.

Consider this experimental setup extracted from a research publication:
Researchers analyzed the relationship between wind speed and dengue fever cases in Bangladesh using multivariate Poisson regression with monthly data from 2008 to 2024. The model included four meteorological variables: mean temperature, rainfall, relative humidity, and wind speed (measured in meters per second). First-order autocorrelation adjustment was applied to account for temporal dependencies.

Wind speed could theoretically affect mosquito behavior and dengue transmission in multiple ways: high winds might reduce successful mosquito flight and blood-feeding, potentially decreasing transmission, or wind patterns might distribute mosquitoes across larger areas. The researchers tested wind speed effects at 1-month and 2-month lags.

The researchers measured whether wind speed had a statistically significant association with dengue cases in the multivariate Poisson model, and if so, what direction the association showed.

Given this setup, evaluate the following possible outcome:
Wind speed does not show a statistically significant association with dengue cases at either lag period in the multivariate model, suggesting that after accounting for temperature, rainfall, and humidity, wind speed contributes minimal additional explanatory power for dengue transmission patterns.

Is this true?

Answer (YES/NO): NO